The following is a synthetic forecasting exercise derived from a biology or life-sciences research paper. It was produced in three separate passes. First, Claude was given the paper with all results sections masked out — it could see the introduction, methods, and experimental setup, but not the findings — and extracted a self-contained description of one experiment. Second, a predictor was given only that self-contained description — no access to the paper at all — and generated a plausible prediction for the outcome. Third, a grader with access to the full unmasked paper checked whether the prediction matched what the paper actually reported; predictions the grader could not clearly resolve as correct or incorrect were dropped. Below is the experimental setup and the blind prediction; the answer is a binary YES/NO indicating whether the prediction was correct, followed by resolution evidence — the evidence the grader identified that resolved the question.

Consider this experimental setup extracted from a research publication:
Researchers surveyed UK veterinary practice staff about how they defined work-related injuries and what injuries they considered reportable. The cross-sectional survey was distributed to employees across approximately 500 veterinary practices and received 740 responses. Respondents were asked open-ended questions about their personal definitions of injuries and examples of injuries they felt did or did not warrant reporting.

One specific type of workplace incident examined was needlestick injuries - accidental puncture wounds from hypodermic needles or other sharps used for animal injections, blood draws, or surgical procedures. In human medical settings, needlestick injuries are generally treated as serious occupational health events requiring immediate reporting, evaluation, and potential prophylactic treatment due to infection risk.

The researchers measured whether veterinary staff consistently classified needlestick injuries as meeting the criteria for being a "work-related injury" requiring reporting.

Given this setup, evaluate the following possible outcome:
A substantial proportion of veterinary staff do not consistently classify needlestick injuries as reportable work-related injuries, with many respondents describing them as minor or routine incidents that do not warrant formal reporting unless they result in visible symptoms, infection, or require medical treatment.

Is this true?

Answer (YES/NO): NO